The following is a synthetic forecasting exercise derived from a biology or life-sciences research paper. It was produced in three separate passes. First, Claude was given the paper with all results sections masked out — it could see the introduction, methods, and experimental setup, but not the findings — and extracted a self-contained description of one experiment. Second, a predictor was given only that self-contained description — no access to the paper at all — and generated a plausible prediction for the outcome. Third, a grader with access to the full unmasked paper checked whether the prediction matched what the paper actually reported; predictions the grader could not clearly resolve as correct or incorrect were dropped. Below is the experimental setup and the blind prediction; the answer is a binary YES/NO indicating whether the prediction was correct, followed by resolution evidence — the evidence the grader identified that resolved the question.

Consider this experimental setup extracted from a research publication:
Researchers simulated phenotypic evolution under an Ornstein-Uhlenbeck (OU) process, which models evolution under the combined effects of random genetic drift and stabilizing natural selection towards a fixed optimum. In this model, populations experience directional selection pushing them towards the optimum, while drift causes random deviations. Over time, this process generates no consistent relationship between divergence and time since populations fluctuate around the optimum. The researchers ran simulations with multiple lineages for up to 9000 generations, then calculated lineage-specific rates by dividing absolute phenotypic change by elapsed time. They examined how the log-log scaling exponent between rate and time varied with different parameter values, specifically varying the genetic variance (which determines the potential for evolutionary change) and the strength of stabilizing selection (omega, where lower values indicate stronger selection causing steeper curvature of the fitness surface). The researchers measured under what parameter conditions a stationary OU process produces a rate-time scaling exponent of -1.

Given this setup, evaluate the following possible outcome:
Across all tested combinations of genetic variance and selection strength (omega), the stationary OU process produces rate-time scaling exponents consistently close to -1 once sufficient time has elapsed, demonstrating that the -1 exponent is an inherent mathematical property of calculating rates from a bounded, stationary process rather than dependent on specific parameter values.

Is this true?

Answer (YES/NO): NO